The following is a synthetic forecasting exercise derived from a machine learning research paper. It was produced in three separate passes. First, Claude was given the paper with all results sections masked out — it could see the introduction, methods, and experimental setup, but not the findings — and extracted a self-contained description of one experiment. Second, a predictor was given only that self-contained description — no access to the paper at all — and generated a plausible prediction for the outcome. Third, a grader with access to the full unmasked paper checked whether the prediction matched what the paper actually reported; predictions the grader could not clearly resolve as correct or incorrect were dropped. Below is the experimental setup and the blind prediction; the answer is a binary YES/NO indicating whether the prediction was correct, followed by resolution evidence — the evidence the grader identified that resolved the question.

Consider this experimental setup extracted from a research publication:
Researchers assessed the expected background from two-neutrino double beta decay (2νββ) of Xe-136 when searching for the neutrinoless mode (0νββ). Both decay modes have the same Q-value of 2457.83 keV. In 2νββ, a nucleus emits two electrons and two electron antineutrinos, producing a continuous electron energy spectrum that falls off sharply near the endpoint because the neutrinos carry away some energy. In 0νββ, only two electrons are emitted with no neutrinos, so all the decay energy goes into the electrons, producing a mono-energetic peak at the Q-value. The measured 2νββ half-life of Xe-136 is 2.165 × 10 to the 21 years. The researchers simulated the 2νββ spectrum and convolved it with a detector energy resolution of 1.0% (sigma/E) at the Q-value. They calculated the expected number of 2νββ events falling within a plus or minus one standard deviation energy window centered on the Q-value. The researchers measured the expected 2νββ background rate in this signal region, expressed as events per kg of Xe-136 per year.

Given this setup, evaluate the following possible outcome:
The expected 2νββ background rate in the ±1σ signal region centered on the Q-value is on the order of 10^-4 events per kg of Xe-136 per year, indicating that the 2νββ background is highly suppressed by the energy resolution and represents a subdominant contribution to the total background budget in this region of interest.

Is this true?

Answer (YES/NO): NO